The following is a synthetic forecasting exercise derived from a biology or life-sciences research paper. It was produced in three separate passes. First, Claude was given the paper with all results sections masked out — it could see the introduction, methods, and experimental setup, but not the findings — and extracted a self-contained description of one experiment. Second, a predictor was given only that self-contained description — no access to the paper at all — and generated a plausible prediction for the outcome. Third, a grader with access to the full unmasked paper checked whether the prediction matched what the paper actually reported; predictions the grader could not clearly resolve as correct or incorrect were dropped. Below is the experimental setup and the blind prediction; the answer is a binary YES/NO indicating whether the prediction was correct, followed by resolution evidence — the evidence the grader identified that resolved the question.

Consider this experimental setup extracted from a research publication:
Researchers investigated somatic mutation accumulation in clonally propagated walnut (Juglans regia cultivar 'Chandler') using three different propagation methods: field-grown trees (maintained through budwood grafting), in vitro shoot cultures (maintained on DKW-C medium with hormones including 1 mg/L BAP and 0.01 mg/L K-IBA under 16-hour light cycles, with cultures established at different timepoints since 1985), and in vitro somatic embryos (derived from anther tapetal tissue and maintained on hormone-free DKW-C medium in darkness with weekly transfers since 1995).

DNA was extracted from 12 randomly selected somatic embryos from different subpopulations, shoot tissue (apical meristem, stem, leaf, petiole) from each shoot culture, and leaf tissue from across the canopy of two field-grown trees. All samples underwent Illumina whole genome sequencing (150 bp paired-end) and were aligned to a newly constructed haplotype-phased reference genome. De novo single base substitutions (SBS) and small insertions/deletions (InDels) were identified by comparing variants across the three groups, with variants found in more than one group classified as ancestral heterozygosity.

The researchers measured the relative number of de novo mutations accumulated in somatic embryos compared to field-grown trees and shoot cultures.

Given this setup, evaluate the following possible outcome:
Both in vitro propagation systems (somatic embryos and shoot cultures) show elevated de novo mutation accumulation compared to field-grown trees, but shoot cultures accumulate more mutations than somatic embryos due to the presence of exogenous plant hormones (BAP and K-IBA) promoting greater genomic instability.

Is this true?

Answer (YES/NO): NO